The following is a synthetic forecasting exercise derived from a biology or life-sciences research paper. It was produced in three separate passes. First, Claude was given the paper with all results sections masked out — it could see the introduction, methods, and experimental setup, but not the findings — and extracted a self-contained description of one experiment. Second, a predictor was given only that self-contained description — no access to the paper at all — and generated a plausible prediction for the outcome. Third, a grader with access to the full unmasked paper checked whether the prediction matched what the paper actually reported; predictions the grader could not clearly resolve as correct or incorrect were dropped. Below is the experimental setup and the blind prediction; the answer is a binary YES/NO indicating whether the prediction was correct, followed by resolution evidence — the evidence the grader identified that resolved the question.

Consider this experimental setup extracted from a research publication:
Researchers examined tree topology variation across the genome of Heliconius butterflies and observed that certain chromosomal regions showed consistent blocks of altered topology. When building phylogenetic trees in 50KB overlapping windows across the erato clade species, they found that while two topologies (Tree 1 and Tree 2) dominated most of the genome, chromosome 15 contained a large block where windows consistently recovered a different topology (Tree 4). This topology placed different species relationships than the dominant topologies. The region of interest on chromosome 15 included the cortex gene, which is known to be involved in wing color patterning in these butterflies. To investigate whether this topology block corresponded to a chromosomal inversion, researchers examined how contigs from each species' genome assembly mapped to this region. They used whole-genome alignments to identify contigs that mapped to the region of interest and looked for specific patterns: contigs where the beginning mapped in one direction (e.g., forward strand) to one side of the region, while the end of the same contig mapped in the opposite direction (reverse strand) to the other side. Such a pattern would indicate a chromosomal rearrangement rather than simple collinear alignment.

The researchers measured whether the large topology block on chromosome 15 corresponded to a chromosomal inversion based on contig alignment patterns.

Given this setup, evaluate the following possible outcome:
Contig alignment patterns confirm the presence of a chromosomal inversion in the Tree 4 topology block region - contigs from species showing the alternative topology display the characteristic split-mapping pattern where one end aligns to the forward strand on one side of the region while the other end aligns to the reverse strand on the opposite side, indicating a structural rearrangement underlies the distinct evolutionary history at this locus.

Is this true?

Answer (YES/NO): YES